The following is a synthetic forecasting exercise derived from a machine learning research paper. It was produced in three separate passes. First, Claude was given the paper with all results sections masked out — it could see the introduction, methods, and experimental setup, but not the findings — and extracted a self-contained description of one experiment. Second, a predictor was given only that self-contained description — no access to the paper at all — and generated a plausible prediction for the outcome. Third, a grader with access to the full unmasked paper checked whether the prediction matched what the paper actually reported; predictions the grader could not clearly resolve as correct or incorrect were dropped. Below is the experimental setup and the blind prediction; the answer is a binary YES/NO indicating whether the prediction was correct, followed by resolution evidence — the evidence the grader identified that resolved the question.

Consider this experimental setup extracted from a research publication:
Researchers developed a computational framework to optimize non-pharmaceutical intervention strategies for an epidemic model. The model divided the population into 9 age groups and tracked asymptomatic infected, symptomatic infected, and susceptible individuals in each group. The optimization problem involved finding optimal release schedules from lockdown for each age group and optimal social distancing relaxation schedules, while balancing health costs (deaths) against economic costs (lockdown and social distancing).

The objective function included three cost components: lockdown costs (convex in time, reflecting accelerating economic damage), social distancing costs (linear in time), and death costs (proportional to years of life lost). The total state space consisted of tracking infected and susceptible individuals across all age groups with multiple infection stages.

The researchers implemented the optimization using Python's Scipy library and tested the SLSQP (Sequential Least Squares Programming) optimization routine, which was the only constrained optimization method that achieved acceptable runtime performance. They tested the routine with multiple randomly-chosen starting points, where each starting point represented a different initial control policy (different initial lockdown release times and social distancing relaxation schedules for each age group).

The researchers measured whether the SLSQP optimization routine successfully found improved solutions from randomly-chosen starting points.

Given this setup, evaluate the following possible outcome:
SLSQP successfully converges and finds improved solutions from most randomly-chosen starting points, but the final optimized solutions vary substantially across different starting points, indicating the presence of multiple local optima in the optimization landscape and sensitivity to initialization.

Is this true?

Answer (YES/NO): NO